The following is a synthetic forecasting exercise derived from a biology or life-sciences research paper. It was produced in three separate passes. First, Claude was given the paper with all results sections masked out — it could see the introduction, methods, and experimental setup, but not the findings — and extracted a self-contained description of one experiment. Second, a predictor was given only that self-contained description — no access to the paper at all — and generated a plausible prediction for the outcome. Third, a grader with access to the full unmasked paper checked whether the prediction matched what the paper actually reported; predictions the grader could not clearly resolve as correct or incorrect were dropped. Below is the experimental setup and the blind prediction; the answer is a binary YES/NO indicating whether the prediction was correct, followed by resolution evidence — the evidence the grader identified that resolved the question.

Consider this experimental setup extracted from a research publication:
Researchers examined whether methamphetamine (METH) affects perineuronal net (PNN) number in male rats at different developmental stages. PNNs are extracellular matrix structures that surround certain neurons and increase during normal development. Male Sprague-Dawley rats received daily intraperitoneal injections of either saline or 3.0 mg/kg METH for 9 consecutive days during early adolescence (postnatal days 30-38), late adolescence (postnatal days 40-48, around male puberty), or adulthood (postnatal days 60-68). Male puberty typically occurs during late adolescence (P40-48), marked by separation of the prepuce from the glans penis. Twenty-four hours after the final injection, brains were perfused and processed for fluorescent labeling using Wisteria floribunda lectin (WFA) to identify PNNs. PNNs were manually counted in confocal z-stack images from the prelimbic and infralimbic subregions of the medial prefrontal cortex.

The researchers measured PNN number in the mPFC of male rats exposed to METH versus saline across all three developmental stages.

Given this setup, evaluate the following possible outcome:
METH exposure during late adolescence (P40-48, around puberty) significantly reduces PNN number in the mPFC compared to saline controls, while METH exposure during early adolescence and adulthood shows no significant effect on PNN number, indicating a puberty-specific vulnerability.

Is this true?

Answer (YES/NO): NO